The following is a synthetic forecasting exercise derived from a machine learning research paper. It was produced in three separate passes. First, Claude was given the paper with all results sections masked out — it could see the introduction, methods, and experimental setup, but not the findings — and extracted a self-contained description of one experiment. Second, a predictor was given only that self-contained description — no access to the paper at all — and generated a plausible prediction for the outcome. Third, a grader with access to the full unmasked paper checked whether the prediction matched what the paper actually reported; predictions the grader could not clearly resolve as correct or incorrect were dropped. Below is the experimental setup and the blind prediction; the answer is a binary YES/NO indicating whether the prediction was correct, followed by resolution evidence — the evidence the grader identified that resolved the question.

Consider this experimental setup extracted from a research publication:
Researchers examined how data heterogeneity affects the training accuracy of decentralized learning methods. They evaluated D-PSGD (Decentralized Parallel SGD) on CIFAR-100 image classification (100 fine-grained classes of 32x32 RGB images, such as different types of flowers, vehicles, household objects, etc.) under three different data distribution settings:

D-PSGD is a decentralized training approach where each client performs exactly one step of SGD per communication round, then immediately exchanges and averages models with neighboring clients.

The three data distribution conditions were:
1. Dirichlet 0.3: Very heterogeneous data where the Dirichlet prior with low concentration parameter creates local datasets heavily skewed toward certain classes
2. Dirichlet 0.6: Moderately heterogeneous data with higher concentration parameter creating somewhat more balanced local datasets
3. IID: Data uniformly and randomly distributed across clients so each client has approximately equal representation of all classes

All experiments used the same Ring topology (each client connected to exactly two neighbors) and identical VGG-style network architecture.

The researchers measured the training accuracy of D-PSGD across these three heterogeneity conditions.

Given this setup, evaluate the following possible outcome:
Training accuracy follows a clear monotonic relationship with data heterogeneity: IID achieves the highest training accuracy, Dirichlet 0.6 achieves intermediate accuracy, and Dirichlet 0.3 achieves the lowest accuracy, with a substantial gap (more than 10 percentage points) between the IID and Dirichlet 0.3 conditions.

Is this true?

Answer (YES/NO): NO